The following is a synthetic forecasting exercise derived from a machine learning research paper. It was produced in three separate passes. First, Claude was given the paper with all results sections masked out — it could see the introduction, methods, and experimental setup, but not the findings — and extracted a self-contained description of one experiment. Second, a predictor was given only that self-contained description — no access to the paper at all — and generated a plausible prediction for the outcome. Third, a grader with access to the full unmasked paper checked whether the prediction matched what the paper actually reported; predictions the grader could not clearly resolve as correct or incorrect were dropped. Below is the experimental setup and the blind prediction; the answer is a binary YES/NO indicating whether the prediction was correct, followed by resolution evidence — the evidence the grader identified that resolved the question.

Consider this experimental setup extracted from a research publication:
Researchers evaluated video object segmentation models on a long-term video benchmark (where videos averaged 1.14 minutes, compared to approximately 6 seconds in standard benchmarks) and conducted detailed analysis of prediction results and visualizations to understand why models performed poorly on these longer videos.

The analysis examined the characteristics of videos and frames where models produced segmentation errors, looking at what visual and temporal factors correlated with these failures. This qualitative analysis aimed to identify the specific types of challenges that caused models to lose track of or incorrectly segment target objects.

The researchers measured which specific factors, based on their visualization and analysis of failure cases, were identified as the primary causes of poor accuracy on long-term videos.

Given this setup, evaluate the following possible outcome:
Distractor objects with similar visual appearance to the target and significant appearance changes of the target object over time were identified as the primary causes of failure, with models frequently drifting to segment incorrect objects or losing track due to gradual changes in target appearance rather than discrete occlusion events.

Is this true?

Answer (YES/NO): NO